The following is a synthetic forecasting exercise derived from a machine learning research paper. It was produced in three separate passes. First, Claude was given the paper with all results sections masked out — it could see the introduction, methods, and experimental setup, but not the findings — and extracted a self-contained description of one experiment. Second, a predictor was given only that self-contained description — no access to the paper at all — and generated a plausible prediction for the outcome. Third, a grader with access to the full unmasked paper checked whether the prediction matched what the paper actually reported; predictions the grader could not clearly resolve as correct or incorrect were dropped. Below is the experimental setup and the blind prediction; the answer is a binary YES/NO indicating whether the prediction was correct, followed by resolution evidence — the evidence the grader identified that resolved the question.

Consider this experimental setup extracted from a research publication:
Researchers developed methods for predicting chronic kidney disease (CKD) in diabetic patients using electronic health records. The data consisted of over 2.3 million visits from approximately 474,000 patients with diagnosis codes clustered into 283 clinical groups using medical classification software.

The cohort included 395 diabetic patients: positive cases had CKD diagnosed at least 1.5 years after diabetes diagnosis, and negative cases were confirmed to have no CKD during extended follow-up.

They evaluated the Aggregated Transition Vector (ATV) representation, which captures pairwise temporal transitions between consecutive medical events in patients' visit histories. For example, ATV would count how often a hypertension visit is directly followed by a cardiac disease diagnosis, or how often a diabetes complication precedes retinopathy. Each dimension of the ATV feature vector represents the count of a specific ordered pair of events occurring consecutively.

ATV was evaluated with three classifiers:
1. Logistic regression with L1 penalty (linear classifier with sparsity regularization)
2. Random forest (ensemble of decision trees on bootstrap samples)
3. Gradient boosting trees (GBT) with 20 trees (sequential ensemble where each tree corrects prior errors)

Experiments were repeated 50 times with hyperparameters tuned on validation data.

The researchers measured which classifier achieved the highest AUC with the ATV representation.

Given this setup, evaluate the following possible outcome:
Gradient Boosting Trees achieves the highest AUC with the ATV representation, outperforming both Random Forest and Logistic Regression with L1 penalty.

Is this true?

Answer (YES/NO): YES